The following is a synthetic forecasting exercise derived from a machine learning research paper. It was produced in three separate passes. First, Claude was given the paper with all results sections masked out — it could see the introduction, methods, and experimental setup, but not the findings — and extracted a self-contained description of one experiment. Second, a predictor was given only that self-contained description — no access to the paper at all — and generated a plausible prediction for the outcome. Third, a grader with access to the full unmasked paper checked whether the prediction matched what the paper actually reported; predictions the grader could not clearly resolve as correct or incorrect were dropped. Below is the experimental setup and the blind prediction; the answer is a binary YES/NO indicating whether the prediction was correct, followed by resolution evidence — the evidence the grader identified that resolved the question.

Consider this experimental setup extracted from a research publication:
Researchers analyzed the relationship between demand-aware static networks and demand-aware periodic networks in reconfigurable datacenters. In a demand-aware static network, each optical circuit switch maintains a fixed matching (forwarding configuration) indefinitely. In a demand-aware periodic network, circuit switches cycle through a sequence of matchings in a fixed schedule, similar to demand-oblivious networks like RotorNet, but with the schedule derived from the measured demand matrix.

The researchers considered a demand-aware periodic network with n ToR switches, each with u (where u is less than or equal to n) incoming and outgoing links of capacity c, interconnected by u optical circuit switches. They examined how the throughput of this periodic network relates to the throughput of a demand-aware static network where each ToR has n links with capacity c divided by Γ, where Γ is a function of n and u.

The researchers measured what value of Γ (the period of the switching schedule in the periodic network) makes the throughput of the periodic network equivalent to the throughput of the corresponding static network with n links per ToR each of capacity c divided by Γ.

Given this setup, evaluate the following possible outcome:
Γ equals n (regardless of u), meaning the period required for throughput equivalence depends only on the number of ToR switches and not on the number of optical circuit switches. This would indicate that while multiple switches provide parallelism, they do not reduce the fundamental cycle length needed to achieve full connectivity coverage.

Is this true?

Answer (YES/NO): NO